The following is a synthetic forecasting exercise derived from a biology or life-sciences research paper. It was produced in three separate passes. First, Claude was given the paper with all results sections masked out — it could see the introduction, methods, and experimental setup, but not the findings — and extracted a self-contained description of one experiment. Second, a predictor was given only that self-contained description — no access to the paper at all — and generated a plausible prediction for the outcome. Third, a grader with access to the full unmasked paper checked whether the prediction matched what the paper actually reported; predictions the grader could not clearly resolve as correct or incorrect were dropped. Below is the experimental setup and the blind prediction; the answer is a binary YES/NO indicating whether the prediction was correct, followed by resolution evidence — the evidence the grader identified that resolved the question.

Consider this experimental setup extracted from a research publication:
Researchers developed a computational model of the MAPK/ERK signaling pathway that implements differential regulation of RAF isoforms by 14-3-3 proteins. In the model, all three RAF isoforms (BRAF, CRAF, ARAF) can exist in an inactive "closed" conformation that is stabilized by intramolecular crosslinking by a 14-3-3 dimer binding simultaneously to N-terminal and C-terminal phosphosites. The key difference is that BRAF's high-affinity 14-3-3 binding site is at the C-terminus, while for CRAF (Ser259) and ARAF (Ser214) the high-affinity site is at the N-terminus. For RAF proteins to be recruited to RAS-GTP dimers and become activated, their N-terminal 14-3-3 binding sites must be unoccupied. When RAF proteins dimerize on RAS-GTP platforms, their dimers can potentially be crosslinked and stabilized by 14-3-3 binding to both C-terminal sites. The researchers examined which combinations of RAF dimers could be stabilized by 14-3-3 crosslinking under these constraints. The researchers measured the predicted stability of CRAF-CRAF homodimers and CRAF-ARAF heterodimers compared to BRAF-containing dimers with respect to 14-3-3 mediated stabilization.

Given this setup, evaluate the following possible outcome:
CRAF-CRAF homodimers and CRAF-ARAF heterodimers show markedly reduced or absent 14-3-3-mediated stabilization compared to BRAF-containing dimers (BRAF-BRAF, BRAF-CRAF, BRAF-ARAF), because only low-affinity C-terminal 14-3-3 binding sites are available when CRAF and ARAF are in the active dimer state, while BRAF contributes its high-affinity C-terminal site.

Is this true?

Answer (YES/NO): YES